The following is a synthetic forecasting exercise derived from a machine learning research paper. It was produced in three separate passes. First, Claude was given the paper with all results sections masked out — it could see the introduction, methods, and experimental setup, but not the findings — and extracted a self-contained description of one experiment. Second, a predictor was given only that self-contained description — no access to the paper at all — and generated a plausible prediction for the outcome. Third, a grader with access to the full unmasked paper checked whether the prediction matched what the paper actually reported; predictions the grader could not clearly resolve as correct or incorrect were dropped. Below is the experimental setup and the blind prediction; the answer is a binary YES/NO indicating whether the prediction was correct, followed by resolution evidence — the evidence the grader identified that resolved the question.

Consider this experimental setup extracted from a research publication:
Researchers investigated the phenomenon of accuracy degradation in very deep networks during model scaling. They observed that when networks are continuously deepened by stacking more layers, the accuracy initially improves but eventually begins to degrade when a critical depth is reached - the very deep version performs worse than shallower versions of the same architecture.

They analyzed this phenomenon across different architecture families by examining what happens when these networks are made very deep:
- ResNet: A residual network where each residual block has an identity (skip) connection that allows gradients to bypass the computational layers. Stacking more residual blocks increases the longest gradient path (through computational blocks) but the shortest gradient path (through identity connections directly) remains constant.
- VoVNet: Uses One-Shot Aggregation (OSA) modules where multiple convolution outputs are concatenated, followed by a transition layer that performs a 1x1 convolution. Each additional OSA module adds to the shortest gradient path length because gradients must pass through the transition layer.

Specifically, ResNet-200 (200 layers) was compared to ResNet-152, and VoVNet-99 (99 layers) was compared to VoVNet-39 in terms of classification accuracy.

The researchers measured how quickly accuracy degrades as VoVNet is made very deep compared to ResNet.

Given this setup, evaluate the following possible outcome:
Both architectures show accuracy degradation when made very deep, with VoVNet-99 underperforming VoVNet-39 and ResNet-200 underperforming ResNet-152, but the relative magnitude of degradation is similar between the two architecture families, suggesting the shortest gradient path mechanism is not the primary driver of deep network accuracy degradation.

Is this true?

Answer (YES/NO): NO